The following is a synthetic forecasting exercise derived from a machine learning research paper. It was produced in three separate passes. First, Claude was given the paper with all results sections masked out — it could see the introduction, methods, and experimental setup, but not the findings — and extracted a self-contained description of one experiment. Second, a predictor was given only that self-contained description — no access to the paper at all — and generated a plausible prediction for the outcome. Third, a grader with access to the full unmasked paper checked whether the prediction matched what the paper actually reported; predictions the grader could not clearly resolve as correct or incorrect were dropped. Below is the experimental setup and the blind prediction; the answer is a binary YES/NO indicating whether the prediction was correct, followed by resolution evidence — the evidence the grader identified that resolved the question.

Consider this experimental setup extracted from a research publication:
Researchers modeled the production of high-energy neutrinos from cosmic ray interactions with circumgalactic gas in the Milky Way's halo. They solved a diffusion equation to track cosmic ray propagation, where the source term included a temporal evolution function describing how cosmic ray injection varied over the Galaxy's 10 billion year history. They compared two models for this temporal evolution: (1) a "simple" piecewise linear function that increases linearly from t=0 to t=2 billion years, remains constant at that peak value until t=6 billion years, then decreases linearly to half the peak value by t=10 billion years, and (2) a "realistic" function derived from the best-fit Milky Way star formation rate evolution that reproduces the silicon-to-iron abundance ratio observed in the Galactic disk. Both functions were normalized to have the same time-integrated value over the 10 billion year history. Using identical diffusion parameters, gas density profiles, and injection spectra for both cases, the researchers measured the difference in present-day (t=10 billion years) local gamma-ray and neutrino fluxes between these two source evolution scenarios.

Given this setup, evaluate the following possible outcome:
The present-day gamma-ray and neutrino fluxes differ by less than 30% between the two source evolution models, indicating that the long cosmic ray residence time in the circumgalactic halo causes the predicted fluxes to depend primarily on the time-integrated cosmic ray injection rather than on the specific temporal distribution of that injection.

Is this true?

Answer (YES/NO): YES